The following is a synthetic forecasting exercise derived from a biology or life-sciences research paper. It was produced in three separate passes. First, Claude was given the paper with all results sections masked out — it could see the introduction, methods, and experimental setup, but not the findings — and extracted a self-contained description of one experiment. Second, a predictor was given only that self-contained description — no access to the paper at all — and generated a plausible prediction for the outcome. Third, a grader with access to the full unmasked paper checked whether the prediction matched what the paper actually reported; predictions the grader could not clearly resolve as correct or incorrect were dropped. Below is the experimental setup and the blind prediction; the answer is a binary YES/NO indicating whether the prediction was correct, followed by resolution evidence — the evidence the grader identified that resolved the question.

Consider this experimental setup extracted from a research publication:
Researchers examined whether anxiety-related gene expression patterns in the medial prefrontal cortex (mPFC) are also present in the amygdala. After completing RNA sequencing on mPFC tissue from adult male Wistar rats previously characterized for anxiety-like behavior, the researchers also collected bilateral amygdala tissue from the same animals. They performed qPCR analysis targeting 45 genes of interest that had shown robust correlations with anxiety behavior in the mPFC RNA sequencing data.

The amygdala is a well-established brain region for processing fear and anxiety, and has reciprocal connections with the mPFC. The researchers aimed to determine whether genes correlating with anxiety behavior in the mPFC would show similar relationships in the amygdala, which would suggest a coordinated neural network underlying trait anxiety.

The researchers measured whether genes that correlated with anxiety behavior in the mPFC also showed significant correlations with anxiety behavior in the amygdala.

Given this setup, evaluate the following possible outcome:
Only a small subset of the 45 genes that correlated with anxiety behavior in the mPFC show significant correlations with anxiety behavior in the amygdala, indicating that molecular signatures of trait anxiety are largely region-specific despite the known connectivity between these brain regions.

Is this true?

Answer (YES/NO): YES